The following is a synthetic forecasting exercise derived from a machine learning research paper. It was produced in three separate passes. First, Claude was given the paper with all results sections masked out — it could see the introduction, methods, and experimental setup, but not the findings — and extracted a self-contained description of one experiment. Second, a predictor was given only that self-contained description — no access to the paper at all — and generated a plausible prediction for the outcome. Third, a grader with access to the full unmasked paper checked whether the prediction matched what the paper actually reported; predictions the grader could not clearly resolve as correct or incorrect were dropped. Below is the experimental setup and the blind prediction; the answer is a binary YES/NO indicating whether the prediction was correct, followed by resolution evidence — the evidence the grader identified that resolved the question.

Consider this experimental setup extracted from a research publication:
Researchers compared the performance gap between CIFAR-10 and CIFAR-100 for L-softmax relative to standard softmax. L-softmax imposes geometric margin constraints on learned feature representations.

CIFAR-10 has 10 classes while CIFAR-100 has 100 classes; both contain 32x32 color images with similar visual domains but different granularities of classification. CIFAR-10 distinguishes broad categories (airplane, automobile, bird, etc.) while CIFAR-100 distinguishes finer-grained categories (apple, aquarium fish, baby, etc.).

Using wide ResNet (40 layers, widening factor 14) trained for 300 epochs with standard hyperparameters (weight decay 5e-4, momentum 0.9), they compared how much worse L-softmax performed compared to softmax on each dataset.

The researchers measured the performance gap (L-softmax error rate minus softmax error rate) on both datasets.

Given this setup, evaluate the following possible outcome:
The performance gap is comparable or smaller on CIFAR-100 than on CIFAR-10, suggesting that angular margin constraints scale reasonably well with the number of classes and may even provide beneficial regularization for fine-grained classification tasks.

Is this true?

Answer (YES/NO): NO